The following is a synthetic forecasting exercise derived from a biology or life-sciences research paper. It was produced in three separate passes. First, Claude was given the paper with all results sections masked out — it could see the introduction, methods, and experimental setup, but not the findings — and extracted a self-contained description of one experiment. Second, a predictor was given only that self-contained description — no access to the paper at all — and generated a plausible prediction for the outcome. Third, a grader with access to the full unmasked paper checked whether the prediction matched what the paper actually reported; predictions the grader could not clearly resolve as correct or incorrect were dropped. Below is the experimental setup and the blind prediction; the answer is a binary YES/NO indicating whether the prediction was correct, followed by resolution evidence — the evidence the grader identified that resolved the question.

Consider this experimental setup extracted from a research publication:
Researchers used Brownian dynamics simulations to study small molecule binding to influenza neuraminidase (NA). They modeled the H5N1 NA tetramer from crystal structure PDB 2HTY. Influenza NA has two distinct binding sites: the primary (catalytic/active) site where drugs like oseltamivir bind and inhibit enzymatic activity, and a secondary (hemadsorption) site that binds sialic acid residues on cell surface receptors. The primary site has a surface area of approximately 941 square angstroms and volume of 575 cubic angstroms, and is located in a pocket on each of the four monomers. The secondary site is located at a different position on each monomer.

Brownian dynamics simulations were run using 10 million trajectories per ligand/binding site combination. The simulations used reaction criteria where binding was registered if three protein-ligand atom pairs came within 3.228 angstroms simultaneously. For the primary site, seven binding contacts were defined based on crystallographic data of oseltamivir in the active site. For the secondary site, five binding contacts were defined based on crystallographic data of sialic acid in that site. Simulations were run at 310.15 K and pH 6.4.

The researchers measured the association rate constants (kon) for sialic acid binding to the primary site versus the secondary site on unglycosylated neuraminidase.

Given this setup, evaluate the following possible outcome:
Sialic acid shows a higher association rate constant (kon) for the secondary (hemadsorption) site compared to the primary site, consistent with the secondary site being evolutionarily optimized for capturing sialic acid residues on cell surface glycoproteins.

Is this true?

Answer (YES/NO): NO